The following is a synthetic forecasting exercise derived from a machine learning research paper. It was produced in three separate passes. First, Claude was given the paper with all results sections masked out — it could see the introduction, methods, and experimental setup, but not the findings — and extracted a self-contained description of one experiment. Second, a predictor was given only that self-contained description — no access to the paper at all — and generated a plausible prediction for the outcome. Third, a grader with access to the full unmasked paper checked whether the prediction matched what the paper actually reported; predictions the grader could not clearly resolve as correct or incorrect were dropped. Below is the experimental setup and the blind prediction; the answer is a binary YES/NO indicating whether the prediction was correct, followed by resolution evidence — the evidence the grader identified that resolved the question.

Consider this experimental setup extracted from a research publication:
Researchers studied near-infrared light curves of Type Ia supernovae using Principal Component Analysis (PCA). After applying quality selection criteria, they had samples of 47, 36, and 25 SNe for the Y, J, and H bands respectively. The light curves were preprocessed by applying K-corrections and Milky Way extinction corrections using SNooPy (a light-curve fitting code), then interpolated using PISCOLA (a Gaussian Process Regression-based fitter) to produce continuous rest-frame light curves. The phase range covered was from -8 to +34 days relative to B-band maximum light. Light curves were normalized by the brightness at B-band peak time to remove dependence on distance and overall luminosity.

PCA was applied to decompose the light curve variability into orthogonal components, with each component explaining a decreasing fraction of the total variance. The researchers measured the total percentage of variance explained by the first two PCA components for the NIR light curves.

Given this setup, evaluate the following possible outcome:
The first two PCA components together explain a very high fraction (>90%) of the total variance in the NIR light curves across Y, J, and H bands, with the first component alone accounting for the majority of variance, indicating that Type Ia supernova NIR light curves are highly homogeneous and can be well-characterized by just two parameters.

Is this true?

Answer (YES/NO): NO